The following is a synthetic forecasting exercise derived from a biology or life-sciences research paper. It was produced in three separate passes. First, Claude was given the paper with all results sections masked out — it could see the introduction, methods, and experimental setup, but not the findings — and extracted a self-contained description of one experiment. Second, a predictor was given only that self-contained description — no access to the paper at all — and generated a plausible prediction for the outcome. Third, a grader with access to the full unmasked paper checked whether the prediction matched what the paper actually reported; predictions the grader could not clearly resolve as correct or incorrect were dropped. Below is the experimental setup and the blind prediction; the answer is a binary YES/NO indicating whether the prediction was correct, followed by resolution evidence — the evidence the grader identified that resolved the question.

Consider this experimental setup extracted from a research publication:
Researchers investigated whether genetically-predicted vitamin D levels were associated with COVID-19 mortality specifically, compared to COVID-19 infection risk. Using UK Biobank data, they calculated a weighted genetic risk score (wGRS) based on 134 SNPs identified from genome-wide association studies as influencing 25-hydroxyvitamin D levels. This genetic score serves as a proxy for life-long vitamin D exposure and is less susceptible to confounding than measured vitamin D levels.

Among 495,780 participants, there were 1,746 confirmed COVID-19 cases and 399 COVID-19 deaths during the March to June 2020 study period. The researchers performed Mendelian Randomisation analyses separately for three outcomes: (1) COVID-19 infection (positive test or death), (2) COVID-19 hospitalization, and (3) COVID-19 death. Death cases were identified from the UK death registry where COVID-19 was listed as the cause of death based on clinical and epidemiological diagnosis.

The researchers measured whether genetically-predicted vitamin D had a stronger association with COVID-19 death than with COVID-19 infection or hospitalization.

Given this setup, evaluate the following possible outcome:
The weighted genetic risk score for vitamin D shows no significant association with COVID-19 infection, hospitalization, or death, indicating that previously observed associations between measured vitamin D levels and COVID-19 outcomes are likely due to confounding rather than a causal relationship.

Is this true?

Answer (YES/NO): NO